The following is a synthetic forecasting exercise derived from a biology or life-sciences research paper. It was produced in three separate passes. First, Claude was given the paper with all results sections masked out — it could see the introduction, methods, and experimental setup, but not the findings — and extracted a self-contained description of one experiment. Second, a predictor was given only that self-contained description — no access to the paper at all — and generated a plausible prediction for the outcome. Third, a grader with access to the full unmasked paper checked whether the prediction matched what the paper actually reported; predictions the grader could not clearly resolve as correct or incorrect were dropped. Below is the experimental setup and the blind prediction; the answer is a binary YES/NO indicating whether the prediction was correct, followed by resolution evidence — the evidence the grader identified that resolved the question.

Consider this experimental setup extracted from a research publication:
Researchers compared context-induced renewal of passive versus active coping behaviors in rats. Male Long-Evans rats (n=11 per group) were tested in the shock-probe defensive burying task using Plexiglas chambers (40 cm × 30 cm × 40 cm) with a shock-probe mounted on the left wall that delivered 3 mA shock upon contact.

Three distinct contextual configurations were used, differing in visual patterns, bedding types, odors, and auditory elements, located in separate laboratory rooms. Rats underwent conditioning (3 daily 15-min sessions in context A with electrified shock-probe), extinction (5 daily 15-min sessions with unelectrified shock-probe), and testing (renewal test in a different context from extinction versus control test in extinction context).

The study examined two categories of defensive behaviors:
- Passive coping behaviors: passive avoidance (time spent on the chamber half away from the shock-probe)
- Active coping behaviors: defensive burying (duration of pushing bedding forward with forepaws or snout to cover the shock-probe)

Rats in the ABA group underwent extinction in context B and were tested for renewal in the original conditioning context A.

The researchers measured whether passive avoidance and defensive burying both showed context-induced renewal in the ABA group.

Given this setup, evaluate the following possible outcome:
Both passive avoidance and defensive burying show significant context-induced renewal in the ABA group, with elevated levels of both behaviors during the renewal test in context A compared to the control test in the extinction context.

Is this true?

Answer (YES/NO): NO